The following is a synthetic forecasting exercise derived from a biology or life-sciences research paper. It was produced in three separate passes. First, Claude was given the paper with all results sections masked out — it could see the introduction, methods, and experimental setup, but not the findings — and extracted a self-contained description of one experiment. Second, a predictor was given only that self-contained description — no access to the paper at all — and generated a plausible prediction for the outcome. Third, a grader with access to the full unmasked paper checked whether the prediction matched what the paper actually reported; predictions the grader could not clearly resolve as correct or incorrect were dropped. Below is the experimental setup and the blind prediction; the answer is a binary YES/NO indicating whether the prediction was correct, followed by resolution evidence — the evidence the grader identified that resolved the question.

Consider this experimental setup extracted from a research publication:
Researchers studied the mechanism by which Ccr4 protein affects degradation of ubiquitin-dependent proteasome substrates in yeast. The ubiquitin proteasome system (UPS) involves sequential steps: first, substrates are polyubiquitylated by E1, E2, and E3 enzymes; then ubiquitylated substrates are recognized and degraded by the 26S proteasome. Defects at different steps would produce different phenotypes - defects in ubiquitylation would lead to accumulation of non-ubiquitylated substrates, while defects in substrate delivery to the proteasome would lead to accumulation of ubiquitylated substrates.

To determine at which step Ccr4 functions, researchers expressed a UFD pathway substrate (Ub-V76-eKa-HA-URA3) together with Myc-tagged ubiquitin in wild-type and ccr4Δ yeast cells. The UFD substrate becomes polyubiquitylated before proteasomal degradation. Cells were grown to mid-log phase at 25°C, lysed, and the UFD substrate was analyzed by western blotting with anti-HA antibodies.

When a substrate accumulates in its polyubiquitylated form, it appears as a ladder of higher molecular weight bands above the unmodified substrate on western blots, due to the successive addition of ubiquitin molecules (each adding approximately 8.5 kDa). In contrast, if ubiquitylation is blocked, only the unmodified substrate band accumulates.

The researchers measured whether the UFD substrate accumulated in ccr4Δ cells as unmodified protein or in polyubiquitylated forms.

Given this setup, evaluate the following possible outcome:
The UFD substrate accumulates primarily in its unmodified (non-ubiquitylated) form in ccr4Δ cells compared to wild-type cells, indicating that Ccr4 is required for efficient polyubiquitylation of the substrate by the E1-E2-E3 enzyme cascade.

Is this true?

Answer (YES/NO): NO